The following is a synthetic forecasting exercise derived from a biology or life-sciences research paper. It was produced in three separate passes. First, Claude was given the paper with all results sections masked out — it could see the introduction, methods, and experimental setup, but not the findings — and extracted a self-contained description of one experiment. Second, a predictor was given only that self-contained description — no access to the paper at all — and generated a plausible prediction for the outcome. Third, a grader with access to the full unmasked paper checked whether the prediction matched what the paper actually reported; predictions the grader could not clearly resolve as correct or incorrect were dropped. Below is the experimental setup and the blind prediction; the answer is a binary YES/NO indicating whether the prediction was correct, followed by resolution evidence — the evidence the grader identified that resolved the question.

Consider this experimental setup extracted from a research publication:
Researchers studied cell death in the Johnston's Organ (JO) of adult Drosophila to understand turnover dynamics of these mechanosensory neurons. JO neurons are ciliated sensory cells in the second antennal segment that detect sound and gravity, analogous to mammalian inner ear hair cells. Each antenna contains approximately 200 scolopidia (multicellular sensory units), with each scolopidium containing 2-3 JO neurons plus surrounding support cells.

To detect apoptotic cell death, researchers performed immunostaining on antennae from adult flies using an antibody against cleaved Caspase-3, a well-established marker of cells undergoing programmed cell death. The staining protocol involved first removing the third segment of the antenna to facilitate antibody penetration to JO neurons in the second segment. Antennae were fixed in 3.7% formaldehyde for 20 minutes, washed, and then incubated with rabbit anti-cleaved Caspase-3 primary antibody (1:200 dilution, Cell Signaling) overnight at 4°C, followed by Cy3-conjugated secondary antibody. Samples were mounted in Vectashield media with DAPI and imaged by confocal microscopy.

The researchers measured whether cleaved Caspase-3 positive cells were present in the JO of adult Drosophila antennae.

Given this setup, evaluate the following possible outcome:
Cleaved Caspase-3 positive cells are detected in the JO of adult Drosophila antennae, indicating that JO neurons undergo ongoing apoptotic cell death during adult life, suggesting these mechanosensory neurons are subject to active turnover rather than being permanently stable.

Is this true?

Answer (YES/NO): YES